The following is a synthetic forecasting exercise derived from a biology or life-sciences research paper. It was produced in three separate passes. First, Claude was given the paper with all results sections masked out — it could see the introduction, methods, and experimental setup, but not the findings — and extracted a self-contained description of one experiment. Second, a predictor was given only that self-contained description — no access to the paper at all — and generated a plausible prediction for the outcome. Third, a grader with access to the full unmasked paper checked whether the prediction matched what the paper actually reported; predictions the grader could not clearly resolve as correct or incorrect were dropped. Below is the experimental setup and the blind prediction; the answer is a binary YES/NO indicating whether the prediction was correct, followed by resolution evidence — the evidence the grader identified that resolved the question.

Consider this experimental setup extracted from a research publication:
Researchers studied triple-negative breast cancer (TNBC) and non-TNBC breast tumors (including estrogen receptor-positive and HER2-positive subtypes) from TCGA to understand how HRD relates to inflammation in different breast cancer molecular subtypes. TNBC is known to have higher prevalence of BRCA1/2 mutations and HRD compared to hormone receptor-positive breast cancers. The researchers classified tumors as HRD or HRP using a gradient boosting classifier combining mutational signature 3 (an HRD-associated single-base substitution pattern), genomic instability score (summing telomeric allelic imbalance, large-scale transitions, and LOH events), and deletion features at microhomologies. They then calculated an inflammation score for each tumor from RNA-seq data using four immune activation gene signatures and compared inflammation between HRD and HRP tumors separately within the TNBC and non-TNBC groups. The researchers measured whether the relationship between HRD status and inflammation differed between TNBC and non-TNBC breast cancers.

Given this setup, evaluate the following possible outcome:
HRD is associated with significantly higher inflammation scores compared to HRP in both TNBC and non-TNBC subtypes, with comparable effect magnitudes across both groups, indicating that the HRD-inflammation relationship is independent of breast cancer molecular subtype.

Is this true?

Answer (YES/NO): NO